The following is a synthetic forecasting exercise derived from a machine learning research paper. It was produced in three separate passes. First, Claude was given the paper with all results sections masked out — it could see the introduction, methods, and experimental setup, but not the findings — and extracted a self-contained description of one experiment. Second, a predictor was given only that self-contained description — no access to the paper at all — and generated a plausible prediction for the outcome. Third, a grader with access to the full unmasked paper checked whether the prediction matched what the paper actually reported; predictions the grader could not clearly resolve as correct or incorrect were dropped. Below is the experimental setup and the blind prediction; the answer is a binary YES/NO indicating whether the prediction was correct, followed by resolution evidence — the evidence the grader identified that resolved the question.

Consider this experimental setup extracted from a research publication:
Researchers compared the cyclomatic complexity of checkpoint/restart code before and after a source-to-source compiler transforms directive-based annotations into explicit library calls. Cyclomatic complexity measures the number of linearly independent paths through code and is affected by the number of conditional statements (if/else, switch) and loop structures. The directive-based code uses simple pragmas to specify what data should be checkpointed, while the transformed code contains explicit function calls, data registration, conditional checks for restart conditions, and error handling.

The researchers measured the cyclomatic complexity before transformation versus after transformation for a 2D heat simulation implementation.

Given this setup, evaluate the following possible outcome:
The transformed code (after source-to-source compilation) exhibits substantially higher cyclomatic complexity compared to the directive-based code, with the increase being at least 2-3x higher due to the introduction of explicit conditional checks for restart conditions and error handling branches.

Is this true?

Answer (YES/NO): NO